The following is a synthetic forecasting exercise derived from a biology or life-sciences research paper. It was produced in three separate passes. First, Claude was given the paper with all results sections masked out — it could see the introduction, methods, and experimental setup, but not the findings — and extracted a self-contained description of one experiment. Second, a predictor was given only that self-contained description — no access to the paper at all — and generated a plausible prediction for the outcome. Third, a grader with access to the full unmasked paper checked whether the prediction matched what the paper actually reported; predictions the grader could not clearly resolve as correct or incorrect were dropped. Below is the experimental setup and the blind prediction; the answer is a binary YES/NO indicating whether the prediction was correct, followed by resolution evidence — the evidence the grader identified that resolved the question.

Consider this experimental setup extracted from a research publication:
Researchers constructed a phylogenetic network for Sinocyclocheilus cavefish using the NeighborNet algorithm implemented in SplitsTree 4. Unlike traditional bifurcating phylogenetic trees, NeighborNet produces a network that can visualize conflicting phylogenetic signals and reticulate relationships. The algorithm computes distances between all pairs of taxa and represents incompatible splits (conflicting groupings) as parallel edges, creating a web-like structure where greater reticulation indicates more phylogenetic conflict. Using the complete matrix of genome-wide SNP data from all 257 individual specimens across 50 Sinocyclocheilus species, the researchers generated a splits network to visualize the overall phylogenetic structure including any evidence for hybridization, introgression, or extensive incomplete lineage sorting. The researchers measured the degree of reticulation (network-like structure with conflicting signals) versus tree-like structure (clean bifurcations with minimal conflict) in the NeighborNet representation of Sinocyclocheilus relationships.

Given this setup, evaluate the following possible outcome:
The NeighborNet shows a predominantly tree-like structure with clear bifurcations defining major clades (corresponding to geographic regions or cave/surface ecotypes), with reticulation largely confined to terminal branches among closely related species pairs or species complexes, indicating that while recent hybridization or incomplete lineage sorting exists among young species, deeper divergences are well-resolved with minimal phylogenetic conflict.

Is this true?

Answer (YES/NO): NO